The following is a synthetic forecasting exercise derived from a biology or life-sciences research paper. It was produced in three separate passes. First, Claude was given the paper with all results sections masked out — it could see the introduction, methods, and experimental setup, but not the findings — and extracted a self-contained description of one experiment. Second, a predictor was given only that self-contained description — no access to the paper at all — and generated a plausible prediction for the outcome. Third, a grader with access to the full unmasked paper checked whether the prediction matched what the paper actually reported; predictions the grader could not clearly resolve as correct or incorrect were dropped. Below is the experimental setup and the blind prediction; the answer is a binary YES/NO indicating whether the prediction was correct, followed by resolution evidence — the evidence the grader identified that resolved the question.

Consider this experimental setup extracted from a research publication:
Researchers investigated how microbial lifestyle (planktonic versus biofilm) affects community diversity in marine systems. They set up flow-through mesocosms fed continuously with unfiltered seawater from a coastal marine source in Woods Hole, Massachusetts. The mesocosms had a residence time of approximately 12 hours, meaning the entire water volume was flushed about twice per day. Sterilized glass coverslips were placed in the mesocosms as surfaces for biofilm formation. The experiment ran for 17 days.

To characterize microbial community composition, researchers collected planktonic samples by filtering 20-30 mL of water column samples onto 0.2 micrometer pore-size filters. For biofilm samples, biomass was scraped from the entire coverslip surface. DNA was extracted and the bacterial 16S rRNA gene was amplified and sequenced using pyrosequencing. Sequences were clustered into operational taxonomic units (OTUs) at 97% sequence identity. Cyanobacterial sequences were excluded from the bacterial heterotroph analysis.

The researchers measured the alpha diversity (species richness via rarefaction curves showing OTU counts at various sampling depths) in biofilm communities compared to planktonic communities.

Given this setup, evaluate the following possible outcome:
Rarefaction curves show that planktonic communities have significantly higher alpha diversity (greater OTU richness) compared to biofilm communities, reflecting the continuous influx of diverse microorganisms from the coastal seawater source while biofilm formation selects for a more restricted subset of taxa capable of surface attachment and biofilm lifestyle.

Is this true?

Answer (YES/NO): NO